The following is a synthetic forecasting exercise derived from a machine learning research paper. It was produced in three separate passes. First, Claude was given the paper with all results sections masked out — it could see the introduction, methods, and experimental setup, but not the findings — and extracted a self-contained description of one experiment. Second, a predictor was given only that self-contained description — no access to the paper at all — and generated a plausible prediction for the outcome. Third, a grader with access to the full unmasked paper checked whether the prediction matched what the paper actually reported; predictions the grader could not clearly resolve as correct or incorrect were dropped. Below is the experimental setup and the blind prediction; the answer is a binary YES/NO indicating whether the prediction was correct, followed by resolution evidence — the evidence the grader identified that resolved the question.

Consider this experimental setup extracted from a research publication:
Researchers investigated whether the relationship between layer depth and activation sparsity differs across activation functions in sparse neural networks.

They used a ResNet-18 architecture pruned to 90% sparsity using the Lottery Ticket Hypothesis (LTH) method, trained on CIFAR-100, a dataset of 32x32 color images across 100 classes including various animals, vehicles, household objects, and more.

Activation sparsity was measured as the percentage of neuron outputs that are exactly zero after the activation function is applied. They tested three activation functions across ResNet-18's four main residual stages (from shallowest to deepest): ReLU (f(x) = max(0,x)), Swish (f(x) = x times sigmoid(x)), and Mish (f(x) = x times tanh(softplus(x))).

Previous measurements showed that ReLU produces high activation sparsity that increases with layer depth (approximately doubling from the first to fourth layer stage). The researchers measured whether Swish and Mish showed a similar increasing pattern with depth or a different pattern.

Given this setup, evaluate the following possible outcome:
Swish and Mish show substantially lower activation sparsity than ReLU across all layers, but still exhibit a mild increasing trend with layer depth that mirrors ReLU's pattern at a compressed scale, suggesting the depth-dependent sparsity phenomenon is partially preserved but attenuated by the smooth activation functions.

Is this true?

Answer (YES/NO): NO